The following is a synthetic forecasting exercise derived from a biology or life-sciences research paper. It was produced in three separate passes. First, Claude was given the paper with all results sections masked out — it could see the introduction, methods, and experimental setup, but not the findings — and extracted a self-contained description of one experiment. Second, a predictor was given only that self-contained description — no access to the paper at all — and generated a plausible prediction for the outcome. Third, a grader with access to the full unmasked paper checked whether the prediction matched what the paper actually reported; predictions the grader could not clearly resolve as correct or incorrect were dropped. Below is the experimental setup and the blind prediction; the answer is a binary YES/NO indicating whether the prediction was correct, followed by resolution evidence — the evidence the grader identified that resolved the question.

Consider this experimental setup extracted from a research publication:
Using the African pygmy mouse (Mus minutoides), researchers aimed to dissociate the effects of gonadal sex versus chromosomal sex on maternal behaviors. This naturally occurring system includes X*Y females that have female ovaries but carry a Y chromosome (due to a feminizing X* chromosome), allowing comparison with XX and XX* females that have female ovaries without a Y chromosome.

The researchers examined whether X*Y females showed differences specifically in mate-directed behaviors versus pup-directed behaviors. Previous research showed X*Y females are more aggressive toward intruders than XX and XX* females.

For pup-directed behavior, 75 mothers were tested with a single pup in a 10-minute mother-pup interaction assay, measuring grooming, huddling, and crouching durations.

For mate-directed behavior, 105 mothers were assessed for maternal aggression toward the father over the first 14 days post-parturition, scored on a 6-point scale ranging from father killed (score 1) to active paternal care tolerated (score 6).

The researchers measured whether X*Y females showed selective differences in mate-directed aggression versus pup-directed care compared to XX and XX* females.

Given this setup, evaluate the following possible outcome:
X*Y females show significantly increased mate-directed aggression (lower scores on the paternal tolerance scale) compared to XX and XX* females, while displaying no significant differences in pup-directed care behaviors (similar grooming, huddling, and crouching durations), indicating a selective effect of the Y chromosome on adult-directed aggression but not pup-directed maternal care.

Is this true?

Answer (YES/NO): YES